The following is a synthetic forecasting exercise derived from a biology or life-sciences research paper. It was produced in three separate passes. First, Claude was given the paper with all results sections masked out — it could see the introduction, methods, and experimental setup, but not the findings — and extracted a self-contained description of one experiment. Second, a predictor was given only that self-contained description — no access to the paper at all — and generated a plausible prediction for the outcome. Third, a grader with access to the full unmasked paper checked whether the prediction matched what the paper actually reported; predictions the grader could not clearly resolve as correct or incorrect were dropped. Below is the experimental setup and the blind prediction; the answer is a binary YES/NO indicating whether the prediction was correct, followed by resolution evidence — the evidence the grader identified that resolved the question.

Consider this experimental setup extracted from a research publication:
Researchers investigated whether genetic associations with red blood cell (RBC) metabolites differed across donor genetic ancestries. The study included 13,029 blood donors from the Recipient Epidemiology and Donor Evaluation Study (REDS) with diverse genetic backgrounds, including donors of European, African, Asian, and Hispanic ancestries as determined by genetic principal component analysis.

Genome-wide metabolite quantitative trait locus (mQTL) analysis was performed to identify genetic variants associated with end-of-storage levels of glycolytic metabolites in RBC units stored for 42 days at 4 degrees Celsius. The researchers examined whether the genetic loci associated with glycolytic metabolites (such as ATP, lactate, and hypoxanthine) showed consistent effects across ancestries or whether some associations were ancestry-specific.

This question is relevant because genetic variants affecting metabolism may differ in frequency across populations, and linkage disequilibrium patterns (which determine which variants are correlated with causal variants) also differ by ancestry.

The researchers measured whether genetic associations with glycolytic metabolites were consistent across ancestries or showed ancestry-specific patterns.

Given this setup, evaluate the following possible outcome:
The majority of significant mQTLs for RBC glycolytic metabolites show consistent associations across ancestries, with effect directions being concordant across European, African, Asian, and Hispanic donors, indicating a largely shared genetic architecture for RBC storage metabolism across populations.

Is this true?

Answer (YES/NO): NO